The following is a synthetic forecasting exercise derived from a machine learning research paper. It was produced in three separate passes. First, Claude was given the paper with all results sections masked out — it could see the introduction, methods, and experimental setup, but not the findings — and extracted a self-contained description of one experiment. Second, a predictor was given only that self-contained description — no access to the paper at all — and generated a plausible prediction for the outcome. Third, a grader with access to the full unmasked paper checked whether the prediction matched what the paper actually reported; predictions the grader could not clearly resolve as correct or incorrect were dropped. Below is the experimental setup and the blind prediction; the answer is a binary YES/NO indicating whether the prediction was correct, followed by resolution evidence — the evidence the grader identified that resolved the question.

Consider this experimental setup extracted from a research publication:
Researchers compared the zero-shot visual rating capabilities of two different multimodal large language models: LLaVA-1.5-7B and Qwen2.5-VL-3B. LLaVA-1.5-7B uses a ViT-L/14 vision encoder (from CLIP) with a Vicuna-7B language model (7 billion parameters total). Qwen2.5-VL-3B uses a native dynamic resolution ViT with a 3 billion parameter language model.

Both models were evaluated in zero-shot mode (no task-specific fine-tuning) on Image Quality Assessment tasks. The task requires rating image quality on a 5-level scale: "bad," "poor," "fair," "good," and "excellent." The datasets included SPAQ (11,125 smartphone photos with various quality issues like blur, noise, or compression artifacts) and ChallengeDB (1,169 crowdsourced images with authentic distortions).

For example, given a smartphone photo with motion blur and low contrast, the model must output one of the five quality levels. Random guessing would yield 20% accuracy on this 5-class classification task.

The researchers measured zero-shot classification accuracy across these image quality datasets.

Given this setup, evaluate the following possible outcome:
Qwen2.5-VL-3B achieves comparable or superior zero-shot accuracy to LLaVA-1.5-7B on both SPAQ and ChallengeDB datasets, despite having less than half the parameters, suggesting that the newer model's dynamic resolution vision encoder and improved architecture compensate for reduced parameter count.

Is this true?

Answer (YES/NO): YES